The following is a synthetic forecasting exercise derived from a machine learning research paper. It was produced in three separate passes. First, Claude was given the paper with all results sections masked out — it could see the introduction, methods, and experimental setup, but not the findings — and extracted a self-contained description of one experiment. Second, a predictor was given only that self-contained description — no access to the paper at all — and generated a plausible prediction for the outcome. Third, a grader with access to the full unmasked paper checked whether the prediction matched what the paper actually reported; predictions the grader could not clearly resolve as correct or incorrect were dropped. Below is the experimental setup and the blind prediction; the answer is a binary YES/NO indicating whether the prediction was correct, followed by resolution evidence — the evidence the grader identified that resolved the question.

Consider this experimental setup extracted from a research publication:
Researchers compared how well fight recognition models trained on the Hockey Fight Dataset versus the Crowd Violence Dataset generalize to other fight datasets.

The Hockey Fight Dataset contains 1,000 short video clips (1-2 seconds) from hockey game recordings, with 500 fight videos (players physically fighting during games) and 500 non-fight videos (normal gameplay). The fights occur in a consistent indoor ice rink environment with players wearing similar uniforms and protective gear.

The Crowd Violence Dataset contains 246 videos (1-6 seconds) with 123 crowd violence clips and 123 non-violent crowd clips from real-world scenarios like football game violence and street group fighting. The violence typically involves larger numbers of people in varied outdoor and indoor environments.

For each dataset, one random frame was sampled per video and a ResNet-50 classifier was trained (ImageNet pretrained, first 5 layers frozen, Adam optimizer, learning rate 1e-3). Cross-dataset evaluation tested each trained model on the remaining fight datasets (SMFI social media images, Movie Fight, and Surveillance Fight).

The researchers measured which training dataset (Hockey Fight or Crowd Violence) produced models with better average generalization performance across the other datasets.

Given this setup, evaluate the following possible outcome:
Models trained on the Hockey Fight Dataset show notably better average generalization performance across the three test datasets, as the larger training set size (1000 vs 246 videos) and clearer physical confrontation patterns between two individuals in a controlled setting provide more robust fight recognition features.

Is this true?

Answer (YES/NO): YES